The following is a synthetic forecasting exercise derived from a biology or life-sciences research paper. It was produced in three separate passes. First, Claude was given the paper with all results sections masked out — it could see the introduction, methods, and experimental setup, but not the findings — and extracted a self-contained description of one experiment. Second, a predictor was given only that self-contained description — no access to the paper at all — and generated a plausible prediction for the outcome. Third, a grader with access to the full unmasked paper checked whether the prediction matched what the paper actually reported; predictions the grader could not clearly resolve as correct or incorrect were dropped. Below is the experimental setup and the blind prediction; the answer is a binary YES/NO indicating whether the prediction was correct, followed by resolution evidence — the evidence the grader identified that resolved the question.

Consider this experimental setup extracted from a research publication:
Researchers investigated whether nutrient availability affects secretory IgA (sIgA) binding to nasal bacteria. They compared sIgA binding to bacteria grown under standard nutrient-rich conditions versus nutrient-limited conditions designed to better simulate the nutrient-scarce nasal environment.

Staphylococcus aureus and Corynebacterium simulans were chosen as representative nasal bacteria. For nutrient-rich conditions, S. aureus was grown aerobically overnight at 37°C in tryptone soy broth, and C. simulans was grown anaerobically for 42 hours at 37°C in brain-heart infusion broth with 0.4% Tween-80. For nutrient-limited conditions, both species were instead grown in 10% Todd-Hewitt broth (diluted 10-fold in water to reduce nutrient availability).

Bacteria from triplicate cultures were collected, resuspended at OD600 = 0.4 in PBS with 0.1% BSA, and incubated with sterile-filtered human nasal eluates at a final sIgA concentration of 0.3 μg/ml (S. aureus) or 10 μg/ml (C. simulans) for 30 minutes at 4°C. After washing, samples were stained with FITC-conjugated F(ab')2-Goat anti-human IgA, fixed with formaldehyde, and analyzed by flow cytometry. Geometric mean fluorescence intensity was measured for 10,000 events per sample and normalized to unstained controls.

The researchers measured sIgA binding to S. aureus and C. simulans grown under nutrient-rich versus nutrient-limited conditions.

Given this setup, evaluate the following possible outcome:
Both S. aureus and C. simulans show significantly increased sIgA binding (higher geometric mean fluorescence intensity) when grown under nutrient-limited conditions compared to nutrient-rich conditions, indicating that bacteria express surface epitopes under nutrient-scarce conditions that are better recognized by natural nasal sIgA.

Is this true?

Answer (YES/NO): NO